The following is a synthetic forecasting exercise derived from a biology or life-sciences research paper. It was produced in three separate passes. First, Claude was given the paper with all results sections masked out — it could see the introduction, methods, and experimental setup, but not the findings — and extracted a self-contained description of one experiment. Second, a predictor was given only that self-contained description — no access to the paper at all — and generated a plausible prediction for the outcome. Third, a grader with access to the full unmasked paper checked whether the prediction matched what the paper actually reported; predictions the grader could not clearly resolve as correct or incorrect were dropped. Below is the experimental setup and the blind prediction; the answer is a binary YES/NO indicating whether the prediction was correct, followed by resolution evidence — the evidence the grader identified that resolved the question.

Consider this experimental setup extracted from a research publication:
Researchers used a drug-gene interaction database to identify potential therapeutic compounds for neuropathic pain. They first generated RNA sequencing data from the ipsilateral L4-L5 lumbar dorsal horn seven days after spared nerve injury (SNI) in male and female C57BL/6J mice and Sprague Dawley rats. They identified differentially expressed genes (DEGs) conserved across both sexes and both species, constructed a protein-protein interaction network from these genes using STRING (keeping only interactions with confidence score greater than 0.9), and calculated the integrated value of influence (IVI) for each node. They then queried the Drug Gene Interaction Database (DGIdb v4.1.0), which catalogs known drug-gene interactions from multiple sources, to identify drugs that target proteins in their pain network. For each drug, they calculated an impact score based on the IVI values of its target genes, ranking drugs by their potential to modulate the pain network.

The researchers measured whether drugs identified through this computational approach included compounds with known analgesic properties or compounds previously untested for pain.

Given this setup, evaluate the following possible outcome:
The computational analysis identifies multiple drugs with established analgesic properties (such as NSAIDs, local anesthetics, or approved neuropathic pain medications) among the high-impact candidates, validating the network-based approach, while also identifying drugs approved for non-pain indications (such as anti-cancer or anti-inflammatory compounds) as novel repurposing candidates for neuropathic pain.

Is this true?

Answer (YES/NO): NO